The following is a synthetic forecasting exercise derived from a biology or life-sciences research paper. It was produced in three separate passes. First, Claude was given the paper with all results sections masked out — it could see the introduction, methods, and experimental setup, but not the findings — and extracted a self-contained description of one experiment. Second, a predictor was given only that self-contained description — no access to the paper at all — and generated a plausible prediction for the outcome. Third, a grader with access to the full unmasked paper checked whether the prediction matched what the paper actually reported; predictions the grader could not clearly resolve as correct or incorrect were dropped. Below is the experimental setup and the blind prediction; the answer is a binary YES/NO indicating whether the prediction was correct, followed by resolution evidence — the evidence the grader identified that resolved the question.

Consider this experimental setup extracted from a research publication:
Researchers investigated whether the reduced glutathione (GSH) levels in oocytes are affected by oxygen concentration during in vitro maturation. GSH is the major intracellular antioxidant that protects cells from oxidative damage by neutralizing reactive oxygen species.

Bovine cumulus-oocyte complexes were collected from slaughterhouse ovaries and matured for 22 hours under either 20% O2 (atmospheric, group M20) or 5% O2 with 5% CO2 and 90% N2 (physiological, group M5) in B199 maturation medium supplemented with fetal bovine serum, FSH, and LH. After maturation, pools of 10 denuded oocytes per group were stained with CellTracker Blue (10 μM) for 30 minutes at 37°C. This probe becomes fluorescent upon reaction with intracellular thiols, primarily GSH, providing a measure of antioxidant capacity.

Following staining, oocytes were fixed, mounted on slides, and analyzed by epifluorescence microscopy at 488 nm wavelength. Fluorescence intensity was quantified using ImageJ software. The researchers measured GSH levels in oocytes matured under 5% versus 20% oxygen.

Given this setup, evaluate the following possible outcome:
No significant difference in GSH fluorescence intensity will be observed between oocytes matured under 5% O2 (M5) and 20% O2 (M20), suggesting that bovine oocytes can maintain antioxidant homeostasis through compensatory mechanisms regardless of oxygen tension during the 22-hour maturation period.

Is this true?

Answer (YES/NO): NO